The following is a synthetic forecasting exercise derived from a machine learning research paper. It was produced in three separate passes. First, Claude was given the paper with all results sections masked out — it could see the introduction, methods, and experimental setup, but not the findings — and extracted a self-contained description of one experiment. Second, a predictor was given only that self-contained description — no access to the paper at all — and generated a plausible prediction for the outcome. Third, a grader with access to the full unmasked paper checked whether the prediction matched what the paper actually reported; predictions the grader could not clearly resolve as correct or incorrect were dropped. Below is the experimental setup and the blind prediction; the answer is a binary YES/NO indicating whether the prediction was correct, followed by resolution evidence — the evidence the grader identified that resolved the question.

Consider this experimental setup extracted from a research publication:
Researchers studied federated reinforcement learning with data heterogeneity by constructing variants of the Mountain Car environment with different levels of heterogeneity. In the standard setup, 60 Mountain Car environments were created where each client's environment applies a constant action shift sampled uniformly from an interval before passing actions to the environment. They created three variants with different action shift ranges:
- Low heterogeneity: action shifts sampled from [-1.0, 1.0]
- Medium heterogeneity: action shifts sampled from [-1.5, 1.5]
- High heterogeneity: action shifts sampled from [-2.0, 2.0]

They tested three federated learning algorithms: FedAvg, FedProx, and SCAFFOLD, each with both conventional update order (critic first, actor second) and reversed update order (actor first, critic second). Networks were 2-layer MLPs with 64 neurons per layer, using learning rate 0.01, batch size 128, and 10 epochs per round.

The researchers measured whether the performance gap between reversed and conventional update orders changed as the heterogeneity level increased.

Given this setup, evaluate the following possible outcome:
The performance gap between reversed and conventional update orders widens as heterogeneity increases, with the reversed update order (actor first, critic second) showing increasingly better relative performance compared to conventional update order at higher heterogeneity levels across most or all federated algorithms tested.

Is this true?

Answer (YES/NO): NO